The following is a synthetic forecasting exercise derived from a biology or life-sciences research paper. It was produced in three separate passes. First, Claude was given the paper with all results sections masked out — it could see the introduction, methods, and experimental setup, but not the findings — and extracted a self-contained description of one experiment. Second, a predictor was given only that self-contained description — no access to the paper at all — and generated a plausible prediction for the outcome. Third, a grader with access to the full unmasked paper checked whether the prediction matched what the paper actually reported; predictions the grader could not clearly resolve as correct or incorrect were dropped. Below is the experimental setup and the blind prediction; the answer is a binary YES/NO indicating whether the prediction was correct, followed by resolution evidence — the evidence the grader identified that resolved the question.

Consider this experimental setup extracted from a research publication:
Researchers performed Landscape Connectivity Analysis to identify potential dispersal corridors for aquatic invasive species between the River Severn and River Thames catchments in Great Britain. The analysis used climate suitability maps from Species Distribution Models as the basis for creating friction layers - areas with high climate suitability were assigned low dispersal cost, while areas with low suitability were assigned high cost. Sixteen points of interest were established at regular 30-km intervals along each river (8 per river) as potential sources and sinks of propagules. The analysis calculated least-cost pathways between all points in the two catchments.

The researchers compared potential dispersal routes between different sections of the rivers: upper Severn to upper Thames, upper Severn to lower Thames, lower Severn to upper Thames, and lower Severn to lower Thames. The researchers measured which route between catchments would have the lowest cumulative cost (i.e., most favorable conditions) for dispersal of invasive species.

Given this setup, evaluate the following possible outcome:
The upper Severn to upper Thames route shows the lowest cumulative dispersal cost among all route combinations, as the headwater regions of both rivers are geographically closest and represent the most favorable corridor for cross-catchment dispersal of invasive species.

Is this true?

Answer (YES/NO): NO